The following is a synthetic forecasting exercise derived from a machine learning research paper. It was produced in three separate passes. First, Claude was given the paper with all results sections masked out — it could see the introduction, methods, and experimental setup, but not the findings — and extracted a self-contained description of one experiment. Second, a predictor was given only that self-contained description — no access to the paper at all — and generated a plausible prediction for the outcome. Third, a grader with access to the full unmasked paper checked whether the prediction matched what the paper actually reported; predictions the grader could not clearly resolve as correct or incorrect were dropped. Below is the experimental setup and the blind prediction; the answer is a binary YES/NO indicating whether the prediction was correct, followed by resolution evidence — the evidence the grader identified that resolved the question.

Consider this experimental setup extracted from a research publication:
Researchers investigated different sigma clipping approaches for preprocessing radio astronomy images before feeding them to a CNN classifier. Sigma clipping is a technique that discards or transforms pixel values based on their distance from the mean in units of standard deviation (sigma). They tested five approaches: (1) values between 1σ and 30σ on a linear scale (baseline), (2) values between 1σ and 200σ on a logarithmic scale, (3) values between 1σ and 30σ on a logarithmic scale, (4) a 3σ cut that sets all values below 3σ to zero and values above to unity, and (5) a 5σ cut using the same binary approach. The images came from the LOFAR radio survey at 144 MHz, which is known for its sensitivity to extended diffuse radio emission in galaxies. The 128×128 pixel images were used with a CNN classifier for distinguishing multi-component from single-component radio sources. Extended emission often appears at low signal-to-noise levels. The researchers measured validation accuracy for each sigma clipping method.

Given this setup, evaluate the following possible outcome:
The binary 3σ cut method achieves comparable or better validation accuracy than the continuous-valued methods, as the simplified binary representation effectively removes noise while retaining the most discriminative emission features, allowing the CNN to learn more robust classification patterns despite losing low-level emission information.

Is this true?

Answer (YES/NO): NO